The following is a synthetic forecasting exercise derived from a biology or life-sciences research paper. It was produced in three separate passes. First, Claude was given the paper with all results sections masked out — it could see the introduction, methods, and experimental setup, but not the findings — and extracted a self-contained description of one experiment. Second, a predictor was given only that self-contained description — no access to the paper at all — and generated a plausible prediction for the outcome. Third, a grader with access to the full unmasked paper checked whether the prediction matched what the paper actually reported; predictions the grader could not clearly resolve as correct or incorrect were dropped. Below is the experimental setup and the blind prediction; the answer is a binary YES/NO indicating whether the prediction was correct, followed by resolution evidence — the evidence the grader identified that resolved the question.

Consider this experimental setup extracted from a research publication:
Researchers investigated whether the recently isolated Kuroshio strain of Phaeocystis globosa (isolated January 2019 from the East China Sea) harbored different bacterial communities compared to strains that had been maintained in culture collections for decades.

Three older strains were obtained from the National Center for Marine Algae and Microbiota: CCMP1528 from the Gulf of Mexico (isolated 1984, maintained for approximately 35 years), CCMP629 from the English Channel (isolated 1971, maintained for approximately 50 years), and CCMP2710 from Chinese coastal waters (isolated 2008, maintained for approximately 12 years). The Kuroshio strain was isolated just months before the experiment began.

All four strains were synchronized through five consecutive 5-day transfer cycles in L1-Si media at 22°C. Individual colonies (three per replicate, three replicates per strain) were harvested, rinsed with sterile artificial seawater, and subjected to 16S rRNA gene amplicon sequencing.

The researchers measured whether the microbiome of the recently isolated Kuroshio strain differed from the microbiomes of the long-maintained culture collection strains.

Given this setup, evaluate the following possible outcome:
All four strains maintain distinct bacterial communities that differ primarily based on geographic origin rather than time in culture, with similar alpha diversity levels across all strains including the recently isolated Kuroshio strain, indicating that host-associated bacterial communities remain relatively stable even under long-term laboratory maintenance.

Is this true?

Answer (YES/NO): NO